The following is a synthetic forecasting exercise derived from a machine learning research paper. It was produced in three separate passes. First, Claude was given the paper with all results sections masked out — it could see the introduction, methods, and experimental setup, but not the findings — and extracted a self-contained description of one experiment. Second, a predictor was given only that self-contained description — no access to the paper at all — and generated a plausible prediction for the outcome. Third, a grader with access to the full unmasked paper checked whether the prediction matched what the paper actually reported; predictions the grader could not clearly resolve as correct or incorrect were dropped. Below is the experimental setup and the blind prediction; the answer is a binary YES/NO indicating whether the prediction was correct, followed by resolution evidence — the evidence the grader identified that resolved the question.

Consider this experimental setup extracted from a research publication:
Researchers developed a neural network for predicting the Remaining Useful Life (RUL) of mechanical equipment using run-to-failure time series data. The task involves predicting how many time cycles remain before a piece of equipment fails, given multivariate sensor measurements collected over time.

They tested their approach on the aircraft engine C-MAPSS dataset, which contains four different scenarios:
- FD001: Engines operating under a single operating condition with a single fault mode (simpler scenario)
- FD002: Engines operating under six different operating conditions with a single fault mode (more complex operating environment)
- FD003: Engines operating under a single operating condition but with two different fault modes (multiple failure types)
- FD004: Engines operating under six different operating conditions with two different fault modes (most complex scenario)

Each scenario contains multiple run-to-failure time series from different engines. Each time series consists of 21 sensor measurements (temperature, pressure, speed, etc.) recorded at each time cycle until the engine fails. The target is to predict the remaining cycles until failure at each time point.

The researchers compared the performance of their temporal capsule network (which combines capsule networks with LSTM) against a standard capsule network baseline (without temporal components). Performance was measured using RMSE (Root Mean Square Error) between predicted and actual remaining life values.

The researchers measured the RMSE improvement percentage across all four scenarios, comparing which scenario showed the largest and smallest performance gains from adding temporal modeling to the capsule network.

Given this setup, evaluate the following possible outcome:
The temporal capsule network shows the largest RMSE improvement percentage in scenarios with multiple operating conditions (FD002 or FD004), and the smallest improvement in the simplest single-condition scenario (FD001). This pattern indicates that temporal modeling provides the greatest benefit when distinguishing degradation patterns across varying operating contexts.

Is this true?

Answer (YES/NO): NO